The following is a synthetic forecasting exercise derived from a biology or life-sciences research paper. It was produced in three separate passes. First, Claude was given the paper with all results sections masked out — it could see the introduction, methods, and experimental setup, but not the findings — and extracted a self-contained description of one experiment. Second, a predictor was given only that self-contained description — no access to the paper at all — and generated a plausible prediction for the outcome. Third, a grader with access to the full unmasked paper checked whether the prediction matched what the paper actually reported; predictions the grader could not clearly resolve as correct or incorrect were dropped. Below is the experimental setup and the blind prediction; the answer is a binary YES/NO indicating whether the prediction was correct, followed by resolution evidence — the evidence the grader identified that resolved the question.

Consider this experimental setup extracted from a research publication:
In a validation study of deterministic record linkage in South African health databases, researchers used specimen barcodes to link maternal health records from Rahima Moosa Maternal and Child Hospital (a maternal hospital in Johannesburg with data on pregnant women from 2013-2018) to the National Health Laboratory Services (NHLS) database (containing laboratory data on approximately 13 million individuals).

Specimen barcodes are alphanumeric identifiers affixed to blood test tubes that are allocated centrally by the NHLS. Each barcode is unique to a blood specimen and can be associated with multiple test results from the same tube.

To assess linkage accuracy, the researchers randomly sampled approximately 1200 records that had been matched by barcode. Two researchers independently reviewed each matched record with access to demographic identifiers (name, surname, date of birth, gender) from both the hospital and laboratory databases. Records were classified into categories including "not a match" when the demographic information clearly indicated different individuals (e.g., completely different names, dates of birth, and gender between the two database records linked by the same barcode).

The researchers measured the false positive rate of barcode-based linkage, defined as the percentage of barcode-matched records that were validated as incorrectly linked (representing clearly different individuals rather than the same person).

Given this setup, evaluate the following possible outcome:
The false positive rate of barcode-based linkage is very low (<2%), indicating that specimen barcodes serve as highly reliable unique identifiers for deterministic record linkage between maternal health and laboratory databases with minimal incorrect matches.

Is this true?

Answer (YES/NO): YES